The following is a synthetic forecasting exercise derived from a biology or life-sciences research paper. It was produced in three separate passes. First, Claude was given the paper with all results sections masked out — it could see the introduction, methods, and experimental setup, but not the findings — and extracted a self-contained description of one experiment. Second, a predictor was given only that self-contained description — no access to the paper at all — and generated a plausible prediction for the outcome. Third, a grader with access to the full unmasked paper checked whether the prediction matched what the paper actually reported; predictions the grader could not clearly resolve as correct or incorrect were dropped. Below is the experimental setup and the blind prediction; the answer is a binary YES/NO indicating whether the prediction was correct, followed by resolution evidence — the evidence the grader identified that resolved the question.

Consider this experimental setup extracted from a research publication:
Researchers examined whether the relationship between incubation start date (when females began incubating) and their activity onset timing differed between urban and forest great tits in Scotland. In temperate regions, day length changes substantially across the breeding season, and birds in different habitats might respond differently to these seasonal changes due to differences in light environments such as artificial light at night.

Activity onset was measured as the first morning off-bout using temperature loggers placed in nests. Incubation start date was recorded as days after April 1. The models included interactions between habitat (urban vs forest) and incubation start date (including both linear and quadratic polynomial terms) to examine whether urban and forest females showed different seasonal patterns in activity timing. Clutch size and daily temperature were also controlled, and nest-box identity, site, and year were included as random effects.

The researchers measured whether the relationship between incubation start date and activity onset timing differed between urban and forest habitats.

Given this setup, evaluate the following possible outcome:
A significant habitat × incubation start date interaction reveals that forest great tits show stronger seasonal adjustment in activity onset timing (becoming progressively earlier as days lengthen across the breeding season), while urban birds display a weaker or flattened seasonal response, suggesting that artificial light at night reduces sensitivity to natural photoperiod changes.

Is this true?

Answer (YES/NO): NO